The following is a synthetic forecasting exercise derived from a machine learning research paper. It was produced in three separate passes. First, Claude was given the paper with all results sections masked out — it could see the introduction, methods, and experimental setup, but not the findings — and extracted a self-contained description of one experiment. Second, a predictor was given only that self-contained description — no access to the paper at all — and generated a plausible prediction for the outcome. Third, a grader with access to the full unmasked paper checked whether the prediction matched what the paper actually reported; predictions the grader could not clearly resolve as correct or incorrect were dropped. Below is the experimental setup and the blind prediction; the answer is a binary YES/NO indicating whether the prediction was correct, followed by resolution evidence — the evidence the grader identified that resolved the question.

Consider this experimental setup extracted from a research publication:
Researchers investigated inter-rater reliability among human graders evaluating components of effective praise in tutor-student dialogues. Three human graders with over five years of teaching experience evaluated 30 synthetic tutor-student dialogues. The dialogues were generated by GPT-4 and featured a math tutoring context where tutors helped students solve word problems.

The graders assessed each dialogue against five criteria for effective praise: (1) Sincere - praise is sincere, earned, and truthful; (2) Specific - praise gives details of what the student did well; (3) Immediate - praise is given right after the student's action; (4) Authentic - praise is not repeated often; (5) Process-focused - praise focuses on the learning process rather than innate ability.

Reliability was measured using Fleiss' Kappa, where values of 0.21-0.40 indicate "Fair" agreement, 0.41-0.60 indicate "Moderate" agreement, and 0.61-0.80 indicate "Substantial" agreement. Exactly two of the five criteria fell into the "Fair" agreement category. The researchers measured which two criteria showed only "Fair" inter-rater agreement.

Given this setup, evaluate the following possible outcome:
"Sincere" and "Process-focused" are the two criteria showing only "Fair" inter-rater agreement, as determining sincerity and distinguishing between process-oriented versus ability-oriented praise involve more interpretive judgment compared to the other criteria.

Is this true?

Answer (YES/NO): NO